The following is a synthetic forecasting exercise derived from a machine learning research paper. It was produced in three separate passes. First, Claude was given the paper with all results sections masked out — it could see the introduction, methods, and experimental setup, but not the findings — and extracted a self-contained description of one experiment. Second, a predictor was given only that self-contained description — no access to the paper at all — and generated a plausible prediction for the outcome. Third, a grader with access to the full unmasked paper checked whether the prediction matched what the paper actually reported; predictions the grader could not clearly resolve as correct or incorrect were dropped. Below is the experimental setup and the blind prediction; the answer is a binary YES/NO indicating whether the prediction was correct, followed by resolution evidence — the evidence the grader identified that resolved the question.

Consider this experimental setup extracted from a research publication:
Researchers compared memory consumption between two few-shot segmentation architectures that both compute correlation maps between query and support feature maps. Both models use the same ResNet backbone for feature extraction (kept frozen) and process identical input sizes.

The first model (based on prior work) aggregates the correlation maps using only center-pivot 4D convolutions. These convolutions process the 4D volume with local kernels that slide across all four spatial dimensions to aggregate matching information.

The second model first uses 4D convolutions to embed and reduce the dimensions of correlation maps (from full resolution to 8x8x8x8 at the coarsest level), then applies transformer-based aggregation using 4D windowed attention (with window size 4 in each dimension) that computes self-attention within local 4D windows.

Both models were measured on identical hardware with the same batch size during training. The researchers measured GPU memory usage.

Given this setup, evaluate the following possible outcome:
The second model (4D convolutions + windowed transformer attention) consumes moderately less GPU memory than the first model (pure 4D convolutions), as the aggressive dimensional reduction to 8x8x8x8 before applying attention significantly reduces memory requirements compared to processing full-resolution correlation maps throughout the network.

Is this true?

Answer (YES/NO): NO